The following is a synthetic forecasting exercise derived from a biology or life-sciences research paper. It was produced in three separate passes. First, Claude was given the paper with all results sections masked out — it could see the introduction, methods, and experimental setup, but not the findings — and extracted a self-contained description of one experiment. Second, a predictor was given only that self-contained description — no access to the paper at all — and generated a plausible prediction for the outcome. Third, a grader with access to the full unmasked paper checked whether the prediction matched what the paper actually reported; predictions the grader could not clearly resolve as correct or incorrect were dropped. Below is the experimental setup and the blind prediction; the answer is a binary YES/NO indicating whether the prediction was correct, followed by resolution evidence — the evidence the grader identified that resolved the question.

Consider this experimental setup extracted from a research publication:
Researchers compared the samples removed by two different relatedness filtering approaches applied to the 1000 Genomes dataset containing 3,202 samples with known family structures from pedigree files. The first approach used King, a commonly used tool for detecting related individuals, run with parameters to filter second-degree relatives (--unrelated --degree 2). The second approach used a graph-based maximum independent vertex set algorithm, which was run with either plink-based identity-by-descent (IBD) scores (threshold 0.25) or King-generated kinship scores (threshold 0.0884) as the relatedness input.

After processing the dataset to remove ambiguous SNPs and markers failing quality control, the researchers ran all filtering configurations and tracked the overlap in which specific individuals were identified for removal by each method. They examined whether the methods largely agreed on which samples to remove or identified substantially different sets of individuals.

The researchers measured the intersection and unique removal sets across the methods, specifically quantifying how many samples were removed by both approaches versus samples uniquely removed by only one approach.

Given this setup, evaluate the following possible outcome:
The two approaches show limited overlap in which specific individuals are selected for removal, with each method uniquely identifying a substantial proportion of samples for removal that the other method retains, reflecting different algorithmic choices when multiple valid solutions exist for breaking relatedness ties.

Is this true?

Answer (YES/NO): NO